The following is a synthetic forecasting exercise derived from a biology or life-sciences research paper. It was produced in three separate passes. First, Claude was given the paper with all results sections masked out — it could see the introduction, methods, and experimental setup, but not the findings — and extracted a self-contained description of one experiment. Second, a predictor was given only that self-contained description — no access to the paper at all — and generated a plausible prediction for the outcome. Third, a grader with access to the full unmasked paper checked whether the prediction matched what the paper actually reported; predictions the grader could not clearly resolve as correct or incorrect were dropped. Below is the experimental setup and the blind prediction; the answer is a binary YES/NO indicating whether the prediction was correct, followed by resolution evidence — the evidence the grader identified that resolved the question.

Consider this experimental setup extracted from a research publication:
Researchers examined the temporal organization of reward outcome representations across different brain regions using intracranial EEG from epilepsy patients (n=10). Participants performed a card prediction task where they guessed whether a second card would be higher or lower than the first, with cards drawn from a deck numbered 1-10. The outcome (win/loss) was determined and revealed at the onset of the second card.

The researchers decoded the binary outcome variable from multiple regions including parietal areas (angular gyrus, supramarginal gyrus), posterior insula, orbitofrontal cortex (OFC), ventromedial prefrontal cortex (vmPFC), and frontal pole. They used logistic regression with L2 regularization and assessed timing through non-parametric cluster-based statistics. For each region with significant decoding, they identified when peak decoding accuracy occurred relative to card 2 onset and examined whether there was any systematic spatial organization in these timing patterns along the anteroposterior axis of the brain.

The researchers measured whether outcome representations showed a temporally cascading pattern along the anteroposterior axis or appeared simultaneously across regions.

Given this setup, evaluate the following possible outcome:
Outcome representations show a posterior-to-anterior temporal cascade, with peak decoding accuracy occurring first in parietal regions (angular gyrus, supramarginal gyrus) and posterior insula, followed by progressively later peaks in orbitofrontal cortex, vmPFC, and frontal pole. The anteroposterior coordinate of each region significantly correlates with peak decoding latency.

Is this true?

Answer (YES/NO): NO